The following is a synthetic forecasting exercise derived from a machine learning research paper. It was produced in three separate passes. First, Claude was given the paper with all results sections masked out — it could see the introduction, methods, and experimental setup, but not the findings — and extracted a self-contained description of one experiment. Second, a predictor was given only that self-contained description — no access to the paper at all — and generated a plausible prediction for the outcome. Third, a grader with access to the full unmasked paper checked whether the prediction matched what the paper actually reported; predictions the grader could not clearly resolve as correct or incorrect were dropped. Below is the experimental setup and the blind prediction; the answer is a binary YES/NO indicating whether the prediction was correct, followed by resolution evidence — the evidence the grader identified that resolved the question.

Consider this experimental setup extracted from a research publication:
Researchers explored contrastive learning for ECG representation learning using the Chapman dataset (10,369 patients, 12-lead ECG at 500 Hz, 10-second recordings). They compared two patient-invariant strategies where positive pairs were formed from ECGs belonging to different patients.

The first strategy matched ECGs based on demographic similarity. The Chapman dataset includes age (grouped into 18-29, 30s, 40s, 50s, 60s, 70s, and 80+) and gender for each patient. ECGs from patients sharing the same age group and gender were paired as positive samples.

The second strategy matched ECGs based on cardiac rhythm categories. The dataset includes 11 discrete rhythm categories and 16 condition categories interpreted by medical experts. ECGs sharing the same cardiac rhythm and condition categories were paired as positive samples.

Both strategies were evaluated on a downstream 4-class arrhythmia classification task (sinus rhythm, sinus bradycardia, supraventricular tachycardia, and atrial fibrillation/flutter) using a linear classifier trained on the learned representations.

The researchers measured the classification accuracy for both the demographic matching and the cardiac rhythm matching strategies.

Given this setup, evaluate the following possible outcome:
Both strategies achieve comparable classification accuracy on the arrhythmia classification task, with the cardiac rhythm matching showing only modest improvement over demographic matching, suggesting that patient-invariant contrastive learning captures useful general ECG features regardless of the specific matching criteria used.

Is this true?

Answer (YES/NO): NO